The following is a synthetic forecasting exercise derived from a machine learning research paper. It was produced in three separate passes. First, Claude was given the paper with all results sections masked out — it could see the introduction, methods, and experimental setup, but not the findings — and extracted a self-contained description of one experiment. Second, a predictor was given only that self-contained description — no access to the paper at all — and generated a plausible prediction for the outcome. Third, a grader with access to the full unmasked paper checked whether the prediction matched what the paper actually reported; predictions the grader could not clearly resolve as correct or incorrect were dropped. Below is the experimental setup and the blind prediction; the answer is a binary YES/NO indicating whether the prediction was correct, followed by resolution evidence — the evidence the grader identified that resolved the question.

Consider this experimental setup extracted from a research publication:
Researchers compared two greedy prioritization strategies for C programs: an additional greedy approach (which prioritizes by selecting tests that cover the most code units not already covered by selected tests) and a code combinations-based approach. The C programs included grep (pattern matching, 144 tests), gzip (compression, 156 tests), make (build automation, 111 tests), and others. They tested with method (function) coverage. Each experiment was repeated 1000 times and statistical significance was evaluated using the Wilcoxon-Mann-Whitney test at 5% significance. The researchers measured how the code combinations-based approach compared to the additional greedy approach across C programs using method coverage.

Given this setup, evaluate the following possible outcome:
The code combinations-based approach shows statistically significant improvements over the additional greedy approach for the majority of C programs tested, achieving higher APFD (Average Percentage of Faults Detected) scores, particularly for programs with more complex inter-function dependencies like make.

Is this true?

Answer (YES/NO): YES